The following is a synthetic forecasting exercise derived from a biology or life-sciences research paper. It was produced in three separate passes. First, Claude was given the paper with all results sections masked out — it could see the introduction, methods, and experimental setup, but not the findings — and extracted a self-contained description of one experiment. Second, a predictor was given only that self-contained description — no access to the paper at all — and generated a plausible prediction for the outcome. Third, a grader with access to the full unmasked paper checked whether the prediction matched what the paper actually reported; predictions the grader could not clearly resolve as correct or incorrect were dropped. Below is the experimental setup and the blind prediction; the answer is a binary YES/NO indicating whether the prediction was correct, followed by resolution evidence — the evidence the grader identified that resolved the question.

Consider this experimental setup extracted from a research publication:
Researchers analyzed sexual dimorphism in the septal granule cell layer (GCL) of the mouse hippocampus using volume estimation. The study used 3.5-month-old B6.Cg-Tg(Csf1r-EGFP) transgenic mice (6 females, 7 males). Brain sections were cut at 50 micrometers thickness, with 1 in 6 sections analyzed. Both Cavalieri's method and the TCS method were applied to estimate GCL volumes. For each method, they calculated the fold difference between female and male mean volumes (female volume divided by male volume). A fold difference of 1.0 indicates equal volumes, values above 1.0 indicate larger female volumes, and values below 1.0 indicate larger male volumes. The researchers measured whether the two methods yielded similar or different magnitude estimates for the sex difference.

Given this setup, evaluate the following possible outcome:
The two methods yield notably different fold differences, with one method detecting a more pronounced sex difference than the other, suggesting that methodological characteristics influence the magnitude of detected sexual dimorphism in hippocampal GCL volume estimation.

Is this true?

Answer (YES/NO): NO